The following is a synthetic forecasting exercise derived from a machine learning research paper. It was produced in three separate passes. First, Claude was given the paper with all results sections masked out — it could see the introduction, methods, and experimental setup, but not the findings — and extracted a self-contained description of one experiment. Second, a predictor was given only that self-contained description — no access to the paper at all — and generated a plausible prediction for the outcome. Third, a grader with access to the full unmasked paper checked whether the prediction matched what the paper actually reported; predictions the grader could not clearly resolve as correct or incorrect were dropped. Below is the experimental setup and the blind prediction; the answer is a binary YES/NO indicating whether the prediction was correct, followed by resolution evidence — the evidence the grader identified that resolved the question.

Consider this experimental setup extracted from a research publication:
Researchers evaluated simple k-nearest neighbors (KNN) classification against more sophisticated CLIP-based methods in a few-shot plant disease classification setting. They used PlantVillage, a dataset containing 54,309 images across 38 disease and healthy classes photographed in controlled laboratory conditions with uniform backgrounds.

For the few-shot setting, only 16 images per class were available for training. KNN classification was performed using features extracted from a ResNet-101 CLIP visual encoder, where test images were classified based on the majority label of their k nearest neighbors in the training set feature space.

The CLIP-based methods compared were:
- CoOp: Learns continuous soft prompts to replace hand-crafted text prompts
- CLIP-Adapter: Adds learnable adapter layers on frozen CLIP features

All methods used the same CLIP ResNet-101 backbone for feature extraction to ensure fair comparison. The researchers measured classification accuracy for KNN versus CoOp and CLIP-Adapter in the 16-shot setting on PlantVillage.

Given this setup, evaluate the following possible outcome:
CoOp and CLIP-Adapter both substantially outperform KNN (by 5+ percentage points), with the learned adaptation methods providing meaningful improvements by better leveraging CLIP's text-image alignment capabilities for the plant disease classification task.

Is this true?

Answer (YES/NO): NO